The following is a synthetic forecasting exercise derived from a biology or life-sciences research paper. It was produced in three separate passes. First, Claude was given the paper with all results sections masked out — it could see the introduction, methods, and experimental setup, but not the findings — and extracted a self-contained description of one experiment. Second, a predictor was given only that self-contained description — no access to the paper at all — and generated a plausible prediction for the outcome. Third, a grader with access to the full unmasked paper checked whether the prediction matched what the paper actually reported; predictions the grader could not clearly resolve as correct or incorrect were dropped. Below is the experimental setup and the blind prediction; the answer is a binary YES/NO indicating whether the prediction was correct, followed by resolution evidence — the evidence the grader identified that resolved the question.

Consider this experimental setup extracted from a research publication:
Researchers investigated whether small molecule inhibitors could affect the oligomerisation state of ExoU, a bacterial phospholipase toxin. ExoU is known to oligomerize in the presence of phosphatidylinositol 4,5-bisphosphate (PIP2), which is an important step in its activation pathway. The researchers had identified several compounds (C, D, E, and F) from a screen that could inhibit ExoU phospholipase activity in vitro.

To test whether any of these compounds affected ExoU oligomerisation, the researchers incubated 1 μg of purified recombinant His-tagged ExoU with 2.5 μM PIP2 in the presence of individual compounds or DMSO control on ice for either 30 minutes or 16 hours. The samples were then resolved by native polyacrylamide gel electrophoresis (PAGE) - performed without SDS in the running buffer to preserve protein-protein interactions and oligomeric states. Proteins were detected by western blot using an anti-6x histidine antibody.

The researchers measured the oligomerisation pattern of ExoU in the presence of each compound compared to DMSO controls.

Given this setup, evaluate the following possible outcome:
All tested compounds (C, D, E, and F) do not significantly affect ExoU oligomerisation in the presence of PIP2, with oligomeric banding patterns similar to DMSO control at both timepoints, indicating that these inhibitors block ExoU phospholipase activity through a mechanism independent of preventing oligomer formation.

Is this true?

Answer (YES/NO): NO